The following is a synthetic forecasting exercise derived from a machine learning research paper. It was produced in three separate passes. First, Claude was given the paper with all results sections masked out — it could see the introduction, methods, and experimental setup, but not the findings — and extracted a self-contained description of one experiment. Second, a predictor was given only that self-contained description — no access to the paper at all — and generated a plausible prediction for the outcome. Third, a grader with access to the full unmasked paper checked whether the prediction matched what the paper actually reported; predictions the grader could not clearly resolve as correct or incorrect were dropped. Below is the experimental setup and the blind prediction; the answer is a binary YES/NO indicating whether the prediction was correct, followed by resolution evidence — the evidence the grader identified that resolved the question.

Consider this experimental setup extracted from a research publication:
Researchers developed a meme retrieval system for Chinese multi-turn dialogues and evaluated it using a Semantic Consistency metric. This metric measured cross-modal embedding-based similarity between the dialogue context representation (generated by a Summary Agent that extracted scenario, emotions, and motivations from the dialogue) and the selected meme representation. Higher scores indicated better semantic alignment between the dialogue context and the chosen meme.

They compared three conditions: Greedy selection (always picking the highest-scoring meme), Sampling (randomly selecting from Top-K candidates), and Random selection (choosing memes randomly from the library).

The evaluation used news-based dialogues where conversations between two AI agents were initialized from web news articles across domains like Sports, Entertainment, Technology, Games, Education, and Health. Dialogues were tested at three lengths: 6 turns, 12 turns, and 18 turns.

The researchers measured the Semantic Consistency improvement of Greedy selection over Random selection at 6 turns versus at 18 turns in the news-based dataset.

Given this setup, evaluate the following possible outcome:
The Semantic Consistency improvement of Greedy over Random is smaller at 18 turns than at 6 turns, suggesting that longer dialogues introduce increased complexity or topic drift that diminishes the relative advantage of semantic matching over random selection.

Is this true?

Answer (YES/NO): NO